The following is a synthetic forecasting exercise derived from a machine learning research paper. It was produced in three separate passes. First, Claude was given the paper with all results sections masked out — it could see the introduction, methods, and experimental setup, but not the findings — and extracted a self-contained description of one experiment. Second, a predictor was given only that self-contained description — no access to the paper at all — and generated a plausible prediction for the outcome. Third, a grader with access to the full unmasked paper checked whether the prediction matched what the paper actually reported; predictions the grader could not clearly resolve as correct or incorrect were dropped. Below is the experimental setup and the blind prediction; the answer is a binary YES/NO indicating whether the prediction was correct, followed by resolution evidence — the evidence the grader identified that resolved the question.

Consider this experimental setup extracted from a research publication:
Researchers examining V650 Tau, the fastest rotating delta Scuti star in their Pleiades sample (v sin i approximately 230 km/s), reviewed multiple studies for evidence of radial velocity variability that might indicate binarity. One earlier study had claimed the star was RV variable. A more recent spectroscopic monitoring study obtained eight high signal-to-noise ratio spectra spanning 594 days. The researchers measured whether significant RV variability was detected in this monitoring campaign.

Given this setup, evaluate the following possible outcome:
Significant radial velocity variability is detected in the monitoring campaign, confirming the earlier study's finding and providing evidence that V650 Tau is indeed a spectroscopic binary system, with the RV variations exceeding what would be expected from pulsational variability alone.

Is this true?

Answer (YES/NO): NO